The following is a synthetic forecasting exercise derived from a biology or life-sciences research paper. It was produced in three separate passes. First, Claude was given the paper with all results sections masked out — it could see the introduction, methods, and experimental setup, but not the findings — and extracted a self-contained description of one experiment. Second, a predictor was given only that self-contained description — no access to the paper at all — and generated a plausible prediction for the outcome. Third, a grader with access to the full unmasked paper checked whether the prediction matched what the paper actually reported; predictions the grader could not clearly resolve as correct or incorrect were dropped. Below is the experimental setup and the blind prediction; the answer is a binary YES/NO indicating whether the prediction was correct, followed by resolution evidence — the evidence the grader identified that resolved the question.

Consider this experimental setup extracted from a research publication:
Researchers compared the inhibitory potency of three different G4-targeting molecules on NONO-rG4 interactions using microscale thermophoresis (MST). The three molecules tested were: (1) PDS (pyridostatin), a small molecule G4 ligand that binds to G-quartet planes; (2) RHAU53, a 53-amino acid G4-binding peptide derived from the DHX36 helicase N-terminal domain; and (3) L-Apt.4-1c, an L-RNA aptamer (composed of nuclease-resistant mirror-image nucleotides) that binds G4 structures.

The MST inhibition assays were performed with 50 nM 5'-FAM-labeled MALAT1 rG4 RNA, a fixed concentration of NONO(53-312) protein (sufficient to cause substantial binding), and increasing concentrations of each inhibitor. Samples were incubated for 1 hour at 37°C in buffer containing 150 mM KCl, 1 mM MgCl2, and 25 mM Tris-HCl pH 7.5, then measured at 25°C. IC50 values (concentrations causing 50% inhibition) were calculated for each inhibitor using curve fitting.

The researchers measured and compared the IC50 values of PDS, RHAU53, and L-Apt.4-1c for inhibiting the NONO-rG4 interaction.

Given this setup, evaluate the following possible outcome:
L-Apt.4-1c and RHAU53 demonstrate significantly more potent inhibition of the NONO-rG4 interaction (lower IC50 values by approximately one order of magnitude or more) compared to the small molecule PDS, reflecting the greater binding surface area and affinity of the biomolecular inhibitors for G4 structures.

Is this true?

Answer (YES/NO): NO